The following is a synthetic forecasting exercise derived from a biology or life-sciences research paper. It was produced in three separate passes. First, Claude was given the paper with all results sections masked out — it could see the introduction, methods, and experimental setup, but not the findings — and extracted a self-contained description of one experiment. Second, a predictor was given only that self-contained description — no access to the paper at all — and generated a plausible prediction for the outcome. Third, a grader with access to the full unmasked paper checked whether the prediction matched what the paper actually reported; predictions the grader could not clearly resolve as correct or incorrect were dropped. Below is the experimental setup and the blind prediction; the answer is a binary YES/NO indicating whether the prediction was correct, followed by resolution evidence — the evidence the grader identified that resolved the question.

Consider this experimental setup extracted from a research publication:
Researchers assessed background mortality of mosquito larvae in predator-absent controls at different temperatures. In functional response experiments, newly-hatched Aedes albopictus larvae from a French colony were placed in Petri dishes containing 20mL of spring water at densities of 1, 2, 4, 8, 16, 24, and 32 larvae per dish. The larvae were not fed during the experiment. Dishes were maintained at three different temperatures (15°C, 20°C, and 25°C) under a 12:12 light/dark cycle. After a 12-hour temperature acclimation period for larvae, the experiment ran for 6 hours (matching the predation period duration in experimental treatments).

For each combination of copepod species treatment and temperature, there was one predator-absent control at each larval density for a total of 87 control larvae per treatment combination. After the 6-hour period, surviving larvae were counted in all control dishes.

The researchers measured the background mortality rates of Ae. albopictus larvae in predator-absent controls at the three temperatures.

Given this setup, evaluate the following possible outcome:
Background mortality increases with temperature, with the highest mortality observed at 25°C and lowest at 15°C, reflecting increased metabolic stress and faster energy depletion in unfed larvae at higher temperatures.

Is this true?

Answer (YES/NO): NO